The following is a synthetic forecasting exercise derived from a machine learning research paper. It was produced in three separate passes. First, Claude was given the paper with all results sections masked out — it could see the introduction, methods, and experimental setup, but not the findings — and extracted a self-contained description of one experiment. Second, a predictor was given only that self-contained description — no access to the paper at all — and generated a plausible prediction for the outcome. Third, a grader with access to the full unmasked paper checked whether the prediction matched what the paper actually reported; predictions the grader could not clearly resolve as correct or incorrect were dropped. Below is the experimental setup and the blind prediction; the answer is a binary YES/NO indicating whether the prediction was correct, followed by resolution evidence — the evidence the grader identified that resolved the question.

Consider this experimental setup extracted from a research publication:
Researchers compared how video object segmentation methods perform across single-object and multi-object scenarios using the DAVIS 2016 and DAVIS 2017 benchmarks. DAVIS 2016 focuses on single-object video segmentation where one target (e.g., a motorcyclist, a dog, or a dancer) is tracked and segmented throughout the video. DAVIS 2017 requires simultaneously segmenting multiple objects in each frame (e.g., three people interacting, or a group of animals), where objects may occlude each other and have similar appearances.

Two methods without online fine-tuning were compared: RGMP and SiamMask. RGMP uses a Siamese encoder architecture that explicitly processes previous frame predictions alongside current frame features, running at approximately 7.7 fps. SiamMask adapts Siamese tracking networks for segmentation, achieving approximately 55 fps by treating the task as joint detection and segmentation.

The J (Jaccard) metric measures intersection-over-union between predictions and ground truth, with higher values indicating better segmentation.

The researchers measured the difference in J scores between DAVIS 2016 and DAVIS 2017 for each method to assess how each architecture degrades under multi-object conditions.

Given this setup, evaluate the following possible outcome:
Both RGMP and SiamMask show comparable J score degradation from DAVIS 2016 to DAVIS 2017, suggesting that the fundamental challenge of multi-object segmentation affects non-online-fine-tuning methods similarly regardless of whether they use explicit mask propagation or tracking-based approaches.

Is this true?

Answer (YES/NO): YES